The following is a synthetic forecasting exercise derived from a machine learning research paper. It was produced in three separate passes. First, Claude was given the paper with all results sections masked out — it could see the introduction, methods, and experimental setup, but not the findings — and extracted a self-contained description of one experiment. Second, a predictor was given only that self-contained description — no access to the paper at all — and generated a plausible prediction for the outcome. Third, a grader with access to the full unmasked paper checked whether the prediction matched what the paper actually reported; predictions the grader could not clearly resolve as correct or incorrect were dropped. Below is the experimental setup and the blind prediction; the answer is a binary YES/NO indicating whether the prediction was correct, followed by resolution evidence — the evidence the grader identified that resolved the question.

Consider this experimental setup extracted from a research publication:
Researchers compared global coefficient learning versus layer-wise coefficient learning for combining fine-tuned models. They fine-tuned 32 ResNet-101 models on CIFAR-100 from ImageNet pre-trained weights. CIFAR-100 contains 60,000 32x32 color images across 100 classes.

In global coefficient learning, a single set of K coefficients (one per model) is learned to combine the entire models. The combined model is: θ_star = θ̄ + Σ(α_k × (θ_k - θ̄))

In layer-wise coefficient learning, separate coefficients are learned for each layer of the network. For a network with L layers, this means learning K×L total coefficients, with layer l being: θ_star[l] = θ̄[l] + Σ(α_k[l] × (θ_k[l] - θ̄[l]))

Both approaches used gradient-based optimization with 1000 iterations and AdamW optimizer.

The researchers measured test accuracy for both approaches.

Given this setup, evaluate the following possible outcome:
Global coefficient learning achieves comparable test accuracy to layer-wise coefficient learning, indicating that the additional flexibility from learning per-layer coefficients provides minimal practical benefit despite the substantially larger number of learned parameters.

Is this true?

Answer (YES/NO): NO